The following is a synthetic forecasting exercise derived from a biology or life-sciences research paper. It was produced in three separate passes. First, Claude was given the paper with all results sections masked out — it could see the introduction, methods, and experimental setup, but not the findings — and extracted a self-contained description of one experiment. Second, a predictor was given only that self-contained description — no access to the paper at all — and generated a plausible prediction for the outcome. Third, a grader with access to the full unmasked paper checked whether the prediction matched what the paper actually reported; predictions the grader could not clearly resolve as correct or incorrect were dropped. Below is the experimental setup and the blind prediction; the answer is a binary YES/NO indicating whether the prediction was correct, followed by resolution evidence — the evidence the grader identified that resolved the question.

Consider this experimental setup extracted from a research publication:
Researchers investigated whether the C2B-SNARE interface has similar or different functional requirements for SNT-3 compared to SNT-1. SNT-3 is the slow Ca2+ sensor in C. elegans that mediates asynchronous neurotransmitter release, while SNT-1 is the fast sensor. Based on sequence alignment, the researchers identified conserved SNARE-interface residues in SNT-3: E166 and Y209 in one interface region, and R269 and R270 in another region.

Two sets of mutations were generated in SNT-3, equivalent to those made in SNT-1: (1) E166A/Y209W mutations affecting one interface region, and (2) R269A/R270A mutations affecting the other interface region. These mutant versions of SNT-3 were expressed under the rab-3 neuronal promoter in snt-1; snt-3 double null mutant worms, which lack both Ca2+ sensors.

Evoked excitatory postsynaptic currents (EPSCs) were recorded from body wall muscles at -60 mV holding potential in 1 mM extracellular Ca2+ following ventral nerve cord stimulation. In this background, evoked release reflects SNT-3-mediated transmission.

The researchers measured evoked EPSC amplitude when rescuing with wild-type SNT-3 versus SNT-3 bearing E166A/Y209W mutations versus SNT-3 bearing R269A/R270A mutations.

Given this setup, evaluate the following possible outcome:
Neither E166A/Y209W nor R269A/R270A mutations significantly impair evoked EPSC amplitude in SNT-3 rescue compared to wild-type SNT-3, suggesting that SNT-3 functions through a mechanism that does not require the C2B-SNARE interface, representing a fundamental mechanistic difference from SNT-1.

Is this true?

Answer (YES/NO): NO